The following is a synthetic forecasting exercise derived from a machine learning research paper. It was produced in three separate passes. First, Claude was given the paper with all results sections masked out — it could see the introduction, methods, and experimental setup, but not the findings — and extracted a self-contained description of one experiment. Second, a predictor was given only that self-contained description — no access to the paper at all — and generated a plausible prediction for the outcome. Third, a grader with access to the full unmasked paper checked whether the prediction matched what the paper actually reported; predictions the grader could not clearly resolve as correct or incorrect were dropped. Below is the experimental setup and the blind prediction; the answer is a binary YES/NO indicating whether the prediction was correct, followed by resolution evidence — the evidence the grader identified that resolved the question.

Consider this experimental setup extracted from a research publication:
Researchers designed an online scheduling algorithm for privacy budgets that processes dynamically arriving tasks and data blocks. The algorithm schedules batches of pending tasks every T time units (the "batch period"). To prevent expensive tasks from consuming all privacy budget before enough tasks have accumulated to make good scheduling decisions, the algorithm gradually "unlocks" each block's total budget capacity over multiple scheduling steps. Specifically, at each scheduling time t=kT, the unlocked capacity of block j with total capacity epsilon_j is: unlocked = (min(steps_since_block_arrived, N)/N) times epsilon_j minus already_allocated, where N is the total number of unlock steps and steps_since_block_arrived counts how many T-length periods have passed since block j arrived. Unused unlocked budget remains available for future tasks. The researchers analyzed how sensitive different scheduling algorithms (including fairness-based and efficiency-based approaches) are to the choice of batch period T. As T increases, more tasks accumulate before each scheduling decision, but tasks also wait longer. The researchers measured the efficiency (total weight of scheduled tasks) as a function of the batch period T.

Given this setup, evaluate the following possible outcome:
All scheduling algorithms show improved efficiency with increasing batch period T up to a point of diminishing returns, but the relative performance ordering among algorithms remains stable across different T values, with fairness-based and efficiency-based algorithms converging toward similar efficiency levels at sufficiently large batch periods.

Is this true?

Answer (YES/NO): NO